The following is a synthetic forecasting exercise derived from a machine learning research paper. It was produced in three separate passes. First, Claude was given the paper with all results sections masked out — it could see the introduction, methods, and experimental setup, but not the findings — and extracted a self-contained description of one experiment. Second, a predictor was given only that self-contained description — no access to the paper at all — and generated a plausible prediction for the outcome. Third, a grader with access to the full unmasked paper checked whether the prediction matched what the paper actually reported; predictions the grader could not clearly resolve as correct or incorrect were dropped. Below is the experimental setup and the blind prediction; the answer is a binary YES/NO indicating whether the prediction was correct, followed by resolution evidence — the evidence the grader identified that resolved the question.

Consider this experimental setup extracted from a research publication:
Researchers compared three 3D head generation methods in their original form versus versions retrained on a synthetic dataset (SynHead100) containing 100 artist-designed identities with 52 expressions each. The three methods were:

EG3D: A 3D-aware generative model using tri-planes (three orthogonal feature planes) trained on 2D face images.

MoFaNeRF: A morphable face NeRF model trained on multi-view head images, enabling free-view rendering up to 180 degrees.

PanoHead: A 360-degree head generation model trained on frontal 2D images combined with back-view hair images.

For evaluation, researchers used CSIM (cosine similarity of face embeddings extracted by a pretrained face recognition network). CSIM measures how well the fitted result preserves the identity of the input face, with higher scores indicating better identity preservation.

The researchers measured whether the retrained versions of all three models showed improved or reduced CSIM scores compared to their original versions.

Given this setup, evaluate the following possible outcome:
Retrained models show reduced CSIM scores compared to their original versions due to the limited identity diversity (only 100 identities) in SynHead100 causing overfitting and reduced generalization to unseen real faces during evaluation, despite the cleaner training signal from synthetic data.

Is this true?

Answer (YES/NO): YES